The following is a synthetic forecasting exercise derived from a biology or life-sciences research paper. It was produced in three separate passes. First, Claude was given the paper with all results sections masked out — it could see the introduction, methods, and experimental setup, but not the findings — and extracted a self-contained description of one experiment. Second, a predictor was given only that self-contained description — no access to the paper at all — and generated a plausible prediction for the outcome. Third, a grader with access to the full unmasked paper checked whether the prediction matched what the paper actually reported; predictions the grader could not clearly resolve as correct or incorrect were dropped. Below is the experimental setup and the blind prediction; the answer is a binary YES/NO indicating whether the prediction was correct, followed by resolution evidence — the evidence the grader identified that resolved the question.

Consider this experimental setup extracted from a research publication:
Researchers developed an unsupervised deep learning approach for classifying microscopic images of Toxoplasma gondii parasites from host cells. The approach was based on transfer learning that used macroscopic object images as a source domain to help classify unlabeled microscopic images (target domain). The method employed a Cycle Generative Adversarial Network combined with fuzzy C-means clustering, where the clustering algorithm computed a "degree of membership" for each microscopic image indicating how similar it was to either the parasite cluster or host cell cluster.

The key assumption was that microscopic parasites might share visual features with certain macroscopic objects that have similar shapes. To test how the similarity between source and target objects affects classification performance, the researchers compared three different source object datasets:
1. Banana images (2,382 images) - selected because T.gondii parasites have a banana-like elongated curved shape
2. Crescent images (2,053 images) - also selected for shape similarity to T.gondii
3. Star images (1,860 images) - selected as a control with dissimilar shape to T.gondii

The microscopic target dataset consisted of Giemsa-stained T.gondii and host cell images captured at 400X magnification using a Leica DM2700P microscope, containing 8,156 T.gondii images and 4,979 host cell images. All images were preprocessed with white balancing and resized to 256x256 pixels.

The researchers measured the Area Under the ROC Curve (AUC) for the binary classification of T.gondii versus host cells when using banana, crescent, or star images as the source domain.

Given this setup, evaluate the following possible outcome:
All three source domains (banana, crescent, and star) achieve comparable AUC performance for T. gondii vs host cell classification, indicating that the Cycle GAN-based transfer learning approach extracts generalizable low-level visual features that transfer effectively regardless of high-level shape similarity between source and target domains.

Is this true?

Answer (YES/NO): NO